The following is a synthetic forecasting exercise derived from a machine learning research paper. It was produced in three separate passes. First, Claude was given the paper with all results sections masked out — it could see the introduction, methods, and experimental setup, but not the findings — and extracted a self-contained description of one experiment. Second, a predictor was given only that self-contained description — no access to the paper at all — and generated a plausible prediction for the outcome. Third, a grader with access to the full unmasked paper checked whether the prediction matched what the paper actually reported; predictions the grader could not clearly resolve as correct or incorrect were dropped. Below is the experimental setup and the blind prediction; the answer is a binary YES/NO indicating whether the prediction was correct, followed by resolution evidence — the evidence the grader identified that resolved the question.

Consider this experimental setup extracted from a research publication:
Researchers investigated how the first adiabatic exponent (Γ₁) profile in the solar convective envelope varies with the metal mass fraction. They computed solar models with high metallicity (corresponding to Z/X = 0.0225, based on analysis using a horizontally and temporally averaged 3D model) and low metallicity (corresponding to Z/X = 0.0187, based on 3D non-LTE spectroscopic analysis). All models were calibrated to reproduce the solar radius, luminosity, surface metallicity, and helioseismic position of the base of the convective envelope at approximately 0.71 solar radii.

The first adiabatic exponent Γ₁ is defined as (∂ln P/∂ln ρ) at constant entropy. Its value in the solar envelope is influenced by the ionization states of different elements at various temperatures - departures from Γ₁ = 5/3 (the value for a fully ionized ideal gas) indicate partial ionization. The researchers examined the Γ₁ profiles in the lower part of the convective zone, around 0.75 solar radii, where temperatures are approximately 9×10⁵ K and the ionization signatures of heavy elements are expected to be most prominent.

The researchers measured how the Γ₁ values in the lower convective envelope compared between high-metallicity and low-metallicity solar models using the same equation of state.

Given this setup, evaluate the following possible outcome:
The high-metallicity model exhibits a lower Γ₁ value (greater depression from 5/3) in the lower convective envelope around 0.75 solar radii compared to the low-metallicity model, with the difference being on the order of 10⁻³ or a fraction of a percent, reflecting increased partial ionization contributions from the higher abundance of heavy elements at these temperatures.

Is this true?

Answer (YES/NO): NO